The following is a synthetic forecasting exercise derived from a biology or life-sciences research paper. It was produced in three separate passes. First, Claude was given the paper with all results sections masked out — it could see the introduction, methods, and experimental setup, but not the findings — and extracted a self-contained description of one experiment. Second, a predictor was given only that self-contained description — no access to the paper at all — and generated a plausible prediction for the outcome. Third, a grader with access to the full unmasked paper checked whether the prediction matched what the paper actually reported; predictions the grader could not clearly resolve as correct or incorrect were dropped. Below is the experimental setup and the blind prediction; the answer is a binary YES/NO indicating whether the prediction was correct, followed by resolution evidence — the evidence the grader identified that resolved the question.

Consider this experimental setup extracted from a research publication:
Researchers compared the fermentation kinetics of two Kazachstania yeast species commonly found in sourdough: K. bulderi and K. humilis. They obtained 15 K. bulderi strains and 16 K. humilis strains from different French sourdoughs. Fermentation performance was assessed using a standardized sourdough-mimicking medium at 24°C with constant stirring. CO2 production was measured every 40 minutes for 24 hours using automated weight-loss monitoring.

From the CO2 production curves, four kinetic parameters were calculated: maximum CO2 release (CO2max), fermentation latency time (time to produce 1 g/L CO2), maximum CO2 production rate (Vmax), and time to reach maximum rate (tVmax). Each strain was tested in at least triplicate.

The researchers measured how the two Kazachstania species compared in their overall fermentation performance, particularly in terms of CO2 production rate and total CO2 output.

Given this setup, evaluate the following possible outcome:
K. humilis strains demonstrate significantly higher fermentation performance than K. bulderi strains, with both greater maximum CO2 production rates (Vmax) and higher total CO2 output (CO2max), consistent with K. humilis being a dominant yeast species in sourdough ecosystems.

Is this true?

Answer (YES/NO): NO